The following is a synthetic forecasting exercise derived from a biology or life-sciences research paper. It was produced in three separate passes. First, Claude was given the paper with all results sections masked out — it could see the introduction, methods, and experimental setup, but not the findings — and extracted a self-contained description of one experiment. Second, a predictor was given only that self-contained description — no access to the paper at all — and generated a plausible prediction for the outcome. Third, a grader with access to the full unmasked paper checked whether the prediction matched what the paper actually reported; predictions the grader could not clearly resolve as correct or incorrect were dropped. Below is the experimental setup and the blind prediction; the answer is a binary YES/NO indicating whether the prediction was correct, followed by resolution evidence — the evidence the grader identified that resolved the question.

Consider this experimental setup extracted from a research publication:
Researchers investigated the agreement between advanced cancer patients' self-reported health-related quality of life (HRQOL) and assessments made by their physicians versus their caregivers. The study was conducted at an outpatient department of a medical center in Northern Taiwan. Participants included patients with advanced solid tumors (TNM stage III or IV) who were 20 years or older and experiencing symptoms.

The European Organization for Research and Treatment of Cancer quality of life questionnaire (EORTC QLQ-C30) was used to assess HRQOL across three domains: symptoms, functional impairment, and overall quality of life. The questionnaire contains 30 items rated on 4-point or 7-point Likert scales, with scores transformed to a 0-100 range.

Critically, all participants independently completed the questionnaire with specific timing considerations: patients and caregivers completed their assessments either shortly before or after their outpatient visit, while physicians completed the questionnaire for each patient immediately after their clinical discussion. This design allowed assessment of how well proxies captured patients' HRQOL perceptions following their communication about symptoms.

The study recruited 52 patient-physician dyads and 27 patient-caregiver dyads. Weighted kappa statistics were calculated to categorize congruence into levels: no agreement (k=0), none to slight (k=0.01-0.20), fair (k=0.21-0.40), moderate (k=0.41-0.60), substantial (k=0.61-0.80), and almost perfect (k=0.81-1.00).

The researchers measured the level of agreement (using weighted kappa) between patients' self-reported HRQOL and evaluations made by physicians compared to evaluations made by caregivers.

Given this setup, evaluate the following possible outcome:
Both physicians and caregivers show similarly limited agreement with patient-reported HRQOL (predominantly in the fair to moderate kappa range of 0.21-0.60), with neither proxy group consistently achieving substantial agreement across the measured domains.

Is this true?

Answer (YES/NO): NO